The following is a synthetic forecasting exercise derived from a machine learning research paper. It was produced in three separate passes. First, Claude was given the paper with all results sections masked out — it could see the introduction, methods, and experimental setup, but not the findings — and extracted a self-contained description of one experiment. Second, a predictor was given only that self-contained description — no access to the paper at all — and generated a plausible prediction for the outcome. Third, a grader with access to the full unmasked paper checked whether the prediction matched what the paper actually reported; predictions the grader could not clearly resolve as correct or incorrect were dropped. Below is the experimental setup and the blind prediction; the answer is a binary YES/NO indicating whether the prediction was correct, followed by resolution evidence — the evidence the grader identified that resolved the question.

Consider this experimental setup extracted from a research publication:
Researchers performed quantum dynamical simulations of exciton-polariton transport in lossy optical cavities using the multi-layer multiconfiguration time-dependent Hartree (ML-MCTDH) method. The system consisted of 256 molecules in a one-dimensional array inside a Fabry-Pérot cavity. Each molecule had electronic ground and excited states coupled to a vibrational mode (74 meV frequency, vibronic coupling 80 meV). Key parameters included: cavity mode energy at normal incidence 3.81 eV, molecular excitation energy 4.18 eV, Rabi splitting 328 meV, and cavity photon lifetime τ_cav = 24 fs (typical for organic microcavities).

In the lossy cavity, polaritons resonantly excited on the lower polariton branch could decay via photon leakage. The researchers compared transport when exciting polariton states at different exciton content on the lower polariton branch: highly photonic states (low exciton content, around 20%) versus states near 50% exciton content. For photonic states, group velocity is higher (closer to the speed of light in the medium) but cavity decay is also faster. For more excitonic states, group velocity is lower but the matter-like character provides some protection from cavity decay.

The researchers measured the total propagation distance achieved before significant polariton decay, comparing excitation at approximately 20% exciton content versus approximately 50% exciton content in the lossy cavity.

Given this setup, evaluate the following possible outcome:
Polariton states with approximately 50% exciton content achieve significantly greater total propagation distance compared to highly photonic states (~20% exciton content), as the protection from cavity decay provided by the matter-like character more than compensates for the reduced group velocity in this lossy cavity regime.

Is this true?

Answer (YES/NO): YES